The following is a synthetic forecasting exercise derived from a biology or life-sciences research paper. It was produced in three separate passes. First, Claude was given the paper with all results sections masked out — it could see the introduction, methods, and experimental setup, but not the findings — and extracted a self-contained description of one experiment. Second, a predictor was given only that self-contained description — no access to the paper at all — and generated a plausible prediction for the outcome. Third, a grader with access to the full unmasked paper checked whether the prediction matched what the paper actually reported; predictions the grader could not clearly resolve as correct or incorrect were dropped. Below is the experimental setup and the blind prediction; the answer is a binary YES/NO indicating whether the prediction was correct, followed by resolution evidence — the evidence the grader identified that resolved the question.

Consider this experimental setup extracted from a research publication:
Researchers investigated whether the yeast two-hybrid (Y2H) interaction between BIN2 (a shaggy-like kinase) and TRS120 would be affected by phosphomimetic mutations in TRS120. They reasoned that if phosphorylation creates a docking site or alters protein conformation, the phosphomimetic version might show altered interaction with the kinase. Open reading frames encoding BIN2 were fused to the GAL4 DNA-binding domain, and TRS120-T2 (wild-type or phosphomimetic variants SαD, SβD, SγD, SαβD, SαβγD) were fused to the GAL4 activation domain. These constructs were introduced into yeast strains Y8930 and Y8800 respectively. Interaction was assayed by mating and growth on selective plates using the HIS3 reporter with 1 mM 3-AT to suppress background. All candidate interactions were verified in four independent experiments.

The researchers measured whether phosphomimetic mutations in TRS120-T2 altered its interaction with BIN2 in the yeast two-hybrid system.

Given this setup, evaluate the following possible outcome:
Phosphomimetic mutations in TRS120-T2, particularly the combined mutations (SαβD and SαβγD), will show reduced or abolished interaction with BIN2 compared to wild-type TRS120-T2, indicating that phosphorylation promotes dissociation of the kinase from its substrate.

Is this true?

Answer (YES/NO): NO